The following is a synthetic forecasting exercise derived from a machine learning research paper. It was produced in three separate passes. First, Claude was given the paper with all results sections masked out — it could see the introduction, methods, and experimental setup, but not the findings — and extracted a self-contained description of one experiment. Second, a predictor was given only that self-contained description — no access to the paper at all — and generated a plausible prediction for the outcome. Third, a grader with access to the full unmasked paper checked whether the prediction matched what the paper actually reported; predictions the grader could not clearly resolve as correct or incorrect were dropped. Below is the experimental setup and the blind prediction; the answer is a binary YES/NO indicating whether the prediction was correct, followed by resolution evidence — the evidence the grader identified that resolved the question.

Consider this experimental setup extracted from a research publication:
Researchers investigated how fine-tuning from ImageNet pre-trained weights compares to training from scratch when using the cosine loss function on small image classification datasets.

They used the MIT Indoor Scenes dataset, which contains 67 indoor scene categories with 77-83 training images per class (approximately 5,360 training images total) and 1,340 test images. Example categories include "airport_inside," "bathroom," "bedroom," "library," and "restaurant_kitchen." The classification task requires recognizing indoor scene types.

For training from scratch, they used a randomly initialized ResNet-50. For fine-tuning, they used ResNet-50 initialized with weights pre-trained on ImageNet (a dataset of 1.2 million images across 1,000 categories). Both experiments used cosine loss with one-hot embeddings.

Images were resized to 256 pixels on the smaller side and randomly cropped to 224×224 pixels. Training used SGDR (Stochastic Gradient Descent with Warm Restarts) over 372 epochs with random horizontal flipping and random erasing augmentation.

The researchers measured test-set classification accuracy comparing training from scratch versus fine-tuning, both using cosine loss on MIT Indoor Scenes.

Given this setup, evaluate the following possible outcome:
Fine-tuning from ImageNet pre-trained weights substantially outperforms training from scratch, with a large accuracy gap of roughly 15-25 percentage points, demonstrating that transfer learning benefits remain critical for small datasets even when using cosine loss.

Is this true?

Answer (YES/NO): YES